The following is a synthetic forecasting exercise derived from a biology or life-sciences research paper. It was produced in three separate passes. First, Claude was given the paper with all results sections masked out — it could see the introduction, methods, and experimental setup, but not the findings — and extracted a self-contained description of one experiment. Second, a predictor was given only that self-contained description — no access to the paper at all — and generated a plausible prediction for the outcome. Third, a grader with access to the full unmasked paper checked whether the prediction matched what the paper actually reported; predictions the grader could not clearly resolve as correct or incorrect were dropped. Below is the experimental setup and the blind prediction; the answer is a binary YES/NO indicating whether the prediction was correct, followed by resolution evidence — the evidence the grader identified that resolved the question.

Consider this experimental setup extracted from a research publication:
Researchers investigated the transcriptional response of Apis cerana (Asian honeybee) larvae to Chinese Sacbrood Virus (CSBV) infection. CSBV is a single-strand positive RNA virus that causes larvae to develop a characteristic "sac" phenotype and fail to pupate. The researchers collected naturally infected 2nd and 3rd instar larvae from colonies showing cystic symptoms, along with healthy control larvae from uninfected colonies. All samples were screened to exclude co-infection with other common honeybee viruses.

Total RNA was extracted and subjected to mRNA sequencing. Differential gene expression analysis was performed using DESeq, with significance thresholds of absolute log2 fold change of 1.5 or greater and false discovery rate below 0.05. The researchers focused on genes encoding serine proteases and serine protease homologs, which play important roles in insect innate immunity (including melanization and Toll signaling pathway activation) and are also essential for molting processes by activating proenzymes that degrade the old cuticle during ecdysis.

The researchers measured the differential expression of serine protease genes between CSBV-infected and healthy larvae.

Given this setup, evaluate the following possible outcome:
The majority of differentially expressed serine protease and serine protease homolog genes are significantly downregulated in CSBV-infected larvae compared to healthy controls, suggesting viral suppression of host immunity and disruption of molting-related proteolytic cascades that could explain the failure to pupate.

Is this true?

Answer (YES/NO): YES